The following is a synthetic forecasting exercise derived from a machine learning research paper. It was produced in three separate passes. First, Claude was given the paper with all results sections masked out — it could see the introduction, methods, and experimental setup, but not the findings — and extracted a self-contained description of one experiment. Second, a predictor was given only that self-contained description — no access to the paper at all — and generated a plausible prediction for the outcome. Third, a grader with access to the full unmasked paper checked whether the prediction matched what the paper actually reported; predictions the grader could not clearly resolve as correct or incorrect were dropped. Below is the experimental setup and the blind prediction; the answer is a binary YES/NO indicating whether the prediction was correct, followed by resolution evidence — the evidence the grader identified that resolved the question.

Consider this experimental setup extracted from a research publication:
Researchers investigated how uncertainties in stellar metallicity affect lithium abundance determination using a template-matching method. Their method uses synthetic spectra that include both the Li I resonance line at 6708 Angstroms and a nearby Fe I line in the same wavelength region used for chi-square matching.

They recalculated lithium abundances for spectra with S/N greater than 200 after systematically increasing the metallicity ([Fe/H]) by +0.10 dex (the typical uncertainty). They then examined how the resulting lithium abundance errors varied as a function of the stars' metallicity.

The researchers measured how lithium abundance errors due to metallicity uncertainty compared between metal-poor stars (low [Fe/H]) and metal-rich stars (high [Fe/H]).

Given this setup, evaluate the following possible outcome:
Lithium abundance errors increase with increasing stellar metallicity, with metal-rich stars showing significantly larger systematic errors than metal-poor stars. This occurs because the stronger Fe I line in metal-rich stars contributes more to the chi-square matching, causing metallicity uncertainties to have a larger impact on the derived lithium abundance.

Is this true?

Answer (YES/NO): YES